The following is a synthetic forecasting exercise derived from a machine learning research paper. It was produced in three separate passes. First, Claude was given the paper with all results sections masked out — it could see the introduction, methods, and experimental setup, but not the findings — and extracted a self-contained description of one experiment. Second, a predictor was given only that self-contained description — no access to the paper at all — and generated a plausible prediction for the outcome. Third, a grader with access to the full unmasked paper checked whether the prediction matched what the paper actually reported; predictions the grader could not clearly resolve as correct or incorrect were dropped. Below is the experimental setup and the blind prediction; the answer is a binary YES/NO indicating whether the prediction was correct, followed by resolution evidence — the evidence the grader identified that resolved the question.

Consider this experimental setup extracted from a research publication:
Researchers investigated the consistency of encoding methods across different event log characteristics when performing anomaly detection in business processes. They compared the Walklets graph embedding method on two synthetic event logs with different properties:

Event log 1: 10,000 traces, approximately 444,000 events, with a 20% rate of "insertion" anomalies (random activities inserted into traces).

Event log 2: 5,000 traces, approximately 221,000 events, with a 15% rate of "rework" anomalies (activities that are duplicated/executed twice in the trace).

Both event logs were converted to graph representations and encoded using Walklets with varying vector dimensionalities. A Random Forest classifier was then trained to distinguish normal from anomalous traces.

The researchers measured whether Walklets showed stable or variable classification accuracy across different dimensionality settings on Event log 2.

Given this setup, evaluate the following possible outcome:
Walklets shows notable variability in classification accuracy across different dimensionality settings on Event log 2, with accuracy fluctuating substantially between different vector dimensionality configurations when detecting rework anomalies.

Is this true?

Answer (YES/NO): NO